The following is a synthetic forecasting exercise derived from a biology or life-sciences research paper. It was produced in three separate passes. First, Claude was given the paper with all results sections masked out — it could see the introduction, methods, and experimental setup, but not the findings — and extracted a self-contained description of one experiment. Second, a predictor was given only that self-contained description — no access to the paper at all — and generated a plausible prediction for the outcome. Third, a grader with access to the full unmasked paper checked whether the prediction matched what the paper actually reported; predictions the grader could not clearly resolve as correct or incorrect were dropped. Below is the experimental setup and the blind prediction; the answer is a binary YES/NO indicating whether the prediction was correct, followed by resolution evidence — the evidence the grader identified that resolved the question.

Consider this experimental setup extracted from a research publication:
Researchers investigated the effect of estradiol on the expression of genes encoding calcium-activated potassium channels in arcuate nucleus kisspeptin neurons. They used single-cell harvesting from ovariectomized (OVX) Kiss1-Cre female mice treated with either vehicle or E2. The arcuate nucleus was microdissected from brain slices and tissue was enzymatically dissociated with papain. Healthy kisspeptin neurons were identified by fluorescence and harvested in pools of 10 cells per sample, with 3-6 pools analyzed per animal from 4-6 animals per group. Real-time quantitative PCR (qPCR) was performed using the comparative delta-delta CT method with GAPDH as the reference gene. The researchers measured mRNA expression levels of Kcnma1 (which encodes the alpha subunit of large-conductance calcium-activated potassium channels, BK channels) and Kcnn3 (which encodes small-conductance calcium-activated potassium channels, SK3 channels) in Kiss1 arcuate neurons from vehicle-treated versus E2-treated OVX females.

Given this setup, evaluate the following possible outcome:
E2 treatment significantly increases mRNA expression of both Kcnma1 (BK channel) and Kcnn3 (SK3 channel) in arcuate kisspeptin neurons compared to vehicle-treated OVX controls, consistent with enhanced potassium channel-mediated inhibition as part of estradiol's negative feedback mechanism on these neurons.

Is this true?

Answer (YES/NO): NO